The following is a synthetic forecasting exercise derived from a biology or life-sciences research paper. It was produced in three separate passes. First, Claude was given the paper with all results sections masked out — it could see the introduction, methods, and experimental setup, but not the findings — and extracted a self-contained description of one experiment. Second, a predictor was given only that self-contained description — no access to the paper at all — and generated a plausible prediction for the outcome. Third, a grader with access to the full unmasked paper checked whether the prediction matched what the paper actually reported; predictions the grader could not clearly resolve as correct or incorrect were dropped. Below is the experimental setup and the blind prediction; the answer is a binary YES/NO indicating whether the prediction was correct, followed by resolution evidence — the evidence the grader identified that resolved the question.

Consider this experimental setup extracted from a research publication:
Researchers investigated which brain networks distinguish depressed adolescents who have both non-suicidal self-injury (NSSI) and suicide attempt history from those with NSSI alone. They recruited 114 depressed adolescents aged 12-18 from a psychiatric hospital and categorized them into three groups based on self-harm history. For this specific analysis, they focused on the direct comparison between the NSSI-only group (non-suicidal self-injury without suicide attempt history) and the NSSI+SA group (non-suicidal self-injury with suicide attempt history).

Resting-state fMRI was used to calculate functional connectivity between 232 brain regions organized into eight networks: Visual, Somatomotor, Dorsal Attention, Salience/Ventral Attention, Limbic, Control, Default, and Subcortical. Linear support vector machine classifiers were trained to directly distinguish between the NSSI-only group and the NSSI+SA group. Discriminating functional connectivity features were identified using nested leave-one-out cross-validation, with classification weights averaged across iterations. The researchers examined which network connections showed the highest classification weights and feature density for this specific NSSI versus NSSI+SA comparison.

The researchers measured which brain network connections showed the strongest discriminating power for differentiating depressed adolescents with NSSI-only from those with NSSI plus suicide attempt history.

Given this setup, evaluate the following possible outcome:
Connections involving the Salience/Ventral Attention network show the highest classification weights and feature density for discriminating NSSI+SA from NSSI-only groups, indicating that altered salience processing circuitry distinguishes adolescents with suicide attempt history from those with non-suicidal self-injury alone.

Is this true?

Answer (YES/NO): NO